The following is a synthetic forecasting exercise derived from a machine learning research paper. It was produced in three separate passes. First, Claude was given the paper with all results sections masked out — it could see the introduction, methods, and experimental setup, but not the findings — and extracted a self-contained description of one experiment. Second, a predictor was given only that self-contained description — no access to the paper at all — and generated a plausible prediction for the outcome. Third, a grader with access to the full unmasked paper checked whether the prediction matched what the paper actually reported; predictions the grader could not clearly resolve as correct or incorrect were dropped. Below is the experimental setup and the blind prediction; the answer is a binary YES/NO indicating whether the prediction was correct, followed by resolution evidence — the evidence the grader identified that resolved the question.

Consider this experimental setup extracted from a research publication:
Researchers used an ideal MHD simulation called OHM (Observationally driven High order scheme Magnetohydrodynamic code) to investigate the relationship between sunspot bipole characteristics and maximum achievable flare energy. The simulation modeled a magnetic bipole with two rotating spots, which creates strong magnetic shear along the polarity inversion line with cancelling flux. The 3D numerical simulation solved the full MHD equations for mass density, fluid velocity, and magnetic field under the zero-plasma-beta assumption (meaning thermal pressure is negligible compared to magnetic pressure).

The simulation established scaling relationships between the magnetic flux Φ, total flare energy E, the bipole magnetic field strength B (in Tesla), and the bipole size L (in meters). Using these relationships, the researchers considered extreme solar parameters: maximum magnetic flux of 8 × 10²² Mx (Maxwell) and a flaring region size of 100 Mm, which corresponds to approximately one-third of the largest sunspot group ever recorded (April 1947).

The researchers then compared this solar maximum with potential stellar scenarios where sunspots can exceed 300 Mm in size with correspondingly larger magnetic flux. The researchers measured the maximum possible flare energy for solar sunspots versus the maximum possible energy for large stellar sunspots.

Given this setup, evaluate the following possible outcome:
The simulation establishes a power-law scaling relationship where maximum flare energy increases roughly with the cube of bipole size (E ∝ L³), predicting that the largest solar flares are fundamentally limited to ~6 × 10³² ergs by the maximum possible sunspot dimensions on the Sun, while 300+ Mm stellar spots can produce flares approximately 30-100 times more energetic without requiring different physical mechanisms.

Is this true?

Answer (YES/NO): NO